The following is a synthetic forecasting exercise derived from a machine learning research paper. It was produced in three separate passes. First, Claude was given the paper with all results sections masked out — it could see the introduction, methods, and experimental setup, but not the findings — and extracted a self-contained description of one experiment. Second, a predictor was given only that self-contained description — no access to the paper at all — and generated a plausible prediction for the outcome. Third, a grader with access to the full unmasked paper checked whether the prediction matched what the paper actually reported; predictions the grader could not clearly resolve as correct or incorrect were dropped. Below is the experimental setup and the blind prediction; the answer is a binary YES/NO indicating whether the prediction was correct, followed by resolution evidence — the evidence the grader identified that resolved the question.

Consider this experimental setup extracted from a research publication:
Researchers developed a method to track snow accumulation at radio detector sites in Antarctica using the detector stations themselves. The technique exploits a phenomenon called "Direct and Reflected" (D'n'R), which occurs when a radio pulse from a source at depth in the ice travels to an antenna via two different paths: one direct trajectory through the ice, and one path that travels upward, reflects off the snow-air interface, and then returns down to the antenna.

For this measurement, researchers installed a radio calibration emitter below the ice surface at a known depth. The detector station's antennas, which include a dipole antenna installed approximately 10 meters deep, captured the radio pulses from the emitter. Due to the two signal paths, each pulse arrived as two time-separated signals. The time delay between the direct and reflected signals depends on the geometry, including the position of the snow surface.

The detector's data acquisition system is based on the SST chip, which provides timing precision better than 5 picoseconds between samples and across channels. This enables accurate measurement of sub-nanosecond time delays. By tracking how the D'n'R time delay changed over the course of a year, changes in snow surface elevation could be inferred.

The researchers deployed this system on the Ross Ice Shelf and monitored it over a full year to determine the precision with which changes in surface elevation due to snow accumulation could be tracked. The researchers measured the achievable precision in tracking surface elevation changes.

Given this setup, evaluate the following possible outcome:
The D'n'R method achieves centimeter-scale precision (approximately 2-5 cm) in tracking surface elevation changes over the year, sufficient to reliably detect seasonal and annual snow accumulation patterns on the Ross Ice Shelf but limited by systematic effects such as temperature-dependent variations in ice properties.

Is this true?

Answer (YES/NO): NO